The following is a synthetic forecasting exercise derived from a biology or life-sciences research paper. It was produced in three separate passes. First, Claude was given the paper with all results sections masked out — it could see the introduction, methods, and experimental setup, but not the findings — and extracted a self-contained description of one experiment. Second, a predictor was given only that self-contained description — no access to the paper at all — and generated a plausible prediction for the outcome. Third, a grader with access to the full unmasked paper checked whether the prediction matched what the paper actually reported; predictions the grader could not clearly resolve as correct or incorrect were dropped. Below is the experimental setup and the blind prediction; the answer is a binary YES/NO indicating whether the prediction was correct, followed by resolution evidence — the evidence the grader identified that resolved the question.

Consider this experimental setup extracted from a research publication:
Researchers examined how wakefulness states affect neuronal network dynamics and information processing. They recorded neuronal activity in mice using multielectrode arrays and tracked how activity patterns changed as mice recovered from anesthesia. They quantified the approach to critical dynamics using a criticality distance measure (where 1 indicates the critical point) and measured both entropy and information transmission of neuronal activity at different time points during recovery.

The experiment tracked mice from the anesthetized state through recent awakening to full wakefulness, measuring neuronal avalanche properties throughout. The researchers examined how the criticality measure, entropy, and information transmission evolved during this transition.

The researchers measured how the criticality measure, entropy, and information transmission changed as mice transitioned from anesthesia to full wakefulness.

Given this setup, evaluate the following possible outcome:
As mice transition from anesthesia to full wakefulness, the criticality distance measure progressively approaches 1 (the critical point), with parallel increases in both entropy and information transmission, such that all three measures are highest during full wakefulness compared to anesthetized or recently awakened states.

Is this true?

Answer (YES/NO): YES